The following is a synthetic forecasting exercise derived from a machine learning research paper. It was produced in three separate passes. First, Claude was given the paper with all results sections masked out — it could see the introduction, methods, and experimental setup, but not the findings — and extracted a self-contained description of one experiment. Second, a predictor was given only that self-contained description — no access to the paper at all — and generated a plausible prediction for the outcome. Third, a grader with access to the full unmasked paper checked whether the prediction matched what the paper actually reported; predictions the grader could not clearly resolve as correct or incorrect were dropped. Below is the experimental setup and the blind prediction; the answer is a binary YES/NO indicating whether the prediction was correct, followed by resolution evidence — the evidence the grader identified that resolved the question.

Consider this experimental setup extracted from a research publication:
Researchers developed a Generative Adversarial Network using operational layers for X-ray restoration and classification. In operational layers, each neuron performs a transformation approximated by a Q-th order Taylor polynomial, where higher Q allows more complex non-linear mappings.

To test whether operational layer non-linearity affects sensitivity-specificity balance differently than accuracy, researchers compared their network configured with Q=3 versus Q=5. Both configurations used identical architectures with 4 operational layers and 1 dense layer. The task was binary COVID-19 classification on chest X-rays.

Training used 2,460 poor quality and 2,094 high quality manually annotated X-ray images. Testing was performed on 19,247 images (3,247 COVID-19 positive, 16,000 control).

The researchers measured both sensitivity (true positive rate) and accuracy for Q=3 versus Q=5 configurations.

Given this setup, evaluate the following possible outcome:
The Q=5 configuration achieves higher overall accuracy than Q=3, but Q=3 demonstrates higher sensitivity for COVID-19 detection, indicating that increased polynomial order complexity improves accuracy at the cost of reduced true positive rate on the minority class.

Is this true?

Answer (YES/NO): NO